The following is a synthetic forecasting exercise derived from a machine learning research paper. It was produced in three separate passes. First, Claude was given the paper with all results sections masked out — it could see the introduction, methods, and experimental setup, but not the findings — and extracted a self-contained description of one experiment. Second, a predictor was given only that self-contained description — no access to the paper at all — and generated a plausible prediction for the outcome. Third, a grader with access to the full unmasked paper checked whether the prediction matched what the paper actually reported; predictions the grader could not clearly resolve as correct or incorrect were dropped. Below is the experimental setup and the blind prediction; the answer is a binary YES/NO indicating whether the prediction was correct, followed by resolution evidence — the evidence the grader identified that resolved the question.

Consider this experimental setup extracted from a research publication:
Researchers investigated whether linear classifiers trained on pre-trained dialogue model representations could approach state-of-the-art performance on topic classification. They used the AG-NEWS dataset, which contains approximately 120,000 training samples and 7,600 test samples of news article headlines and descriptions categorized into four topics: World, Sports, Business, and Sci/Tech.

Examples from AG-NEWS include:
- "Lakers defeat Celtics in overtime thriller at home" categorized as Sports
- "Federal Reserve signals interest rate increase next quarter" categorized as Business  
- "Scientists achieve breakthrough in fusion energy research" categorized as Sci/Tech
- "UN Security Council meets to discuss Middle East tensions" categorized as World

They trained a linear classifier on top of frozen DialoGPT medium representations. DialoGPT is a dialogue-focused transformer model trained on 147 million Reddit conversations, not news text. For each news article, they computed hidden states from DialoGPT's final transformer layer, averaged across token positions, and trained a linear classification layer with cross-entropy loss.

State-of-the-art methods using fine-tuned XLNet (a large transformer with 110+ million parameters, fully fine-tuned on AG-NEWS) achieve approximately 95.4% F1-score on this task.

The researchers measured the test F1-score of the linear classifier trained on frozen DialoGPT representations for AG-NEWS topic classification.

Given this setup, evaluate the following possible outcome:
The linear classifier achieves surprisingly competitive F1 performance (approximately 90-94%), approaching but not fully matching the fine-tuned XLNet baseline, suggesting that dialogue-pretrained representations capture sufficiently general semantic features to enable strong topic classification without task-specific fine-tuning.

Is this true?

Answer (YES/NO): YES